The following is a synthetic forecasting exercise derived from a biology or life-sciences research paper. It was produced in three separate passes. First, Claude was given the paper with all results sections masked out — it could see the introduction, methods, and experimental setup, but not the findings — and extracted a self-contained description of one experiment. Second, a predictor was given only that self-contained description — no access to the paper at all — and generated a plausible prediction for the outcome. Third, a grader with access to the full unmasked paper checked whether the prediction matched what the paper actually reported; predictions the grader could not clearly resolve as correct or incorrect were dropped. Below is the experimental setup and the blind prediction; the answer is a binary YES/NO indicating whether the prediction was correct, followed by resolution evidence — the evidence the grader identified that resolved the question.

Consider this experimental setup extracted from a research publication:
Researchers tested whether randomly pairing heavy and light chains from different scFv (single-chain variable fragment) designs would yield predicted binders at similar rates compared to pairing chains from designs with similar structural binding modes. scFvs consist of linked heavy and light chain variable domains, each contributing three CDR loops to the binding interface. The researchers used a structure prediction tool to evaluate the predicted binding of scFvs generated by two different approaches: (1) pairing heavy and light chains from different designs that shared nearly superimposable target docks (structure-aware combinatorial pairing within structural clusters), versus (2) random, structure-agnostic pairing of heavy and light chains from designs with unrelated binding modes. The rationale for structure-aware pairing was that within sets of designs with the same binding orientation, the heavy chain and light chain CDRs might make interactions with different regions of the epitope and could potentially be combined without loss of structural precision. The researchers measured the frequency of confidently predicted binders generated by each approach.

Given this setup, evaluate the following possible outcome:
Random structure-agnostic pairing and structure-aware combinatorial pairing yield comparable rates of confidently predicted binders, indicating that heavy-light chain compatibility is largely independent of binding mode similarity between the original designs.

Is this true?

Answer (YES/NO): NO